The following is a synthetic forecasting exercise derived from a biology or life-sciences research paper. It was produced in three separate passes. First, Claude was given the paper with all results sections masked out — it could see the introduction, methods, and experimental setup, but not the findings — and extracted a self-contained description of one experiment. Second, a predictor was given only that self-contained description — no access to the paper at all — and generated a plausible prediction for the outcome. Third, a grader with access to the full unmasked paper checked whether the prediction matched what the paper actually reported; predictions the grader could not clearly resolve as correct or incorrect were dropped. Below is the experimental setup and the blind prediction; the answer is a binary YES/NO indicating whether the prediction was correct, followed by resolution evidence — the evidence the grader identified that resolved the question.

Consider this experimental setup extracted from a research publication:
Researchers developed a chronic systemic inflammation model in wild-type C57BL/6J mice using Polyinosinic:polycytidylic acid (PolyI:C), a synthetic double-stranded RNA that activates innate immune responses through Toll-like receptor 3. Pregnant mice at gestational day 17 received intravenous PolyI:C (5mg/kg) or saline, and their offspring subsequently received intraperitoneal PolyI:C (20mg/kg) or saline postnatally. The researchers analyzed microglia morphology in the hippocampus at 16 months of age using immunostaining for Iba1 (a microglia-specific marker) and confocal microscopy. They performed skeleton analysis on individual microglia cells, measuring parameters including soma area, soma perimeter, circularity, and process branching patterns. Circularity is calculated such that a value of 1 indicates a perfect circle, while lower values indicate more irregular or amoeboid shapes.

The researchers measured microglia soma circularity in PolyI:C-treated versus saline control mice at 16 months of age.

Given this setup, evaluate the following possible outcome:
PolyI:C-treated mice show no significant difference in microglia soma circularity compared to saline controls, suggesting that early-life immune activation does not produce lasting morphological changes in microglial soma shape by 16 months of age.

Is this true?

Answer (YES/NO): NO